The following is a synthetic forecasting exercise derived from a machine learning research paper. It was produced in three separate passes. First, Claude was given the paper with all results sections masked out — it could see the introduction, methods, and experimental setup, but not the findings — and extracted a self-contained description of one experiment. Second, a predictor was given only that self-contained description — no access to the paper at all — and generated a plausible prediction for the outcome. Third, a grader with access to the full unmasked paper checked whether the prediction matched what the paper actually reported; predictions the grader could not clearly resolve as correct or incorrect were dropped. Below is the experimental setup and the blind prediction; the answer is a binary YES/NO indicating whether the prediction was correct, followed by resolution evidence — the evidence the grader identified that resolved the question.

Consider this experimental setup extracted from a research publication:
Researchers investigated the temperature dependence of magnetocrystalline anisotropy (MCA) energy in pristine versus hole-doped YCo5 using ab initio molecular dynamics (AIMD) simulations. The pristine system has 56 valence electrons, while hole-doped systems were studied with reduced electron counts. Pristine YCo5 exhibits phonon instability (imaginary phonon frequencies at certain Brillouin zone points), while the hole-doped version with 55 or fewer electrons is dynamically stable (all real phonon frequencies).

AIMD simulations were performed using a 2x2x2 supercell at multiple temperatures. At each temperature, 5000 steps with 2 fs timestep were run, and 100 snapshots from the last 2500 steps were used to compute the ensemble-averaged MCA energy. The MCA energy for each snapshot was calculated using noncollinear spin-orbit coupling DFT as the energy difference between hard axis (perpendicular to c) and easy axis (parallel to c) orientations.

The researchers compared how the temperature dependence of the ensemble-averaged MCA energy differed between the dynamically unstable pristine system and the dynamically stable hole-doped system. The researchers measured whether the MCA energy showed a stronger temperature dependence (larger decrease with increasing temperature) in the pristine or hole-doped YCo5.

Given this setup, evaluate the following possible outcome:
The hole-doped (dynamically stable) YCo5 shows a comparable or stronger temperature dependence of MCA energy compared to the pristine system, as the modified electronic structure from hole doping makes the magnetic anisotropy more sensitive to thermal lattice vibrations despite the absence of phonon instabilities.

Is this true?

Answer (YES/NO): YES